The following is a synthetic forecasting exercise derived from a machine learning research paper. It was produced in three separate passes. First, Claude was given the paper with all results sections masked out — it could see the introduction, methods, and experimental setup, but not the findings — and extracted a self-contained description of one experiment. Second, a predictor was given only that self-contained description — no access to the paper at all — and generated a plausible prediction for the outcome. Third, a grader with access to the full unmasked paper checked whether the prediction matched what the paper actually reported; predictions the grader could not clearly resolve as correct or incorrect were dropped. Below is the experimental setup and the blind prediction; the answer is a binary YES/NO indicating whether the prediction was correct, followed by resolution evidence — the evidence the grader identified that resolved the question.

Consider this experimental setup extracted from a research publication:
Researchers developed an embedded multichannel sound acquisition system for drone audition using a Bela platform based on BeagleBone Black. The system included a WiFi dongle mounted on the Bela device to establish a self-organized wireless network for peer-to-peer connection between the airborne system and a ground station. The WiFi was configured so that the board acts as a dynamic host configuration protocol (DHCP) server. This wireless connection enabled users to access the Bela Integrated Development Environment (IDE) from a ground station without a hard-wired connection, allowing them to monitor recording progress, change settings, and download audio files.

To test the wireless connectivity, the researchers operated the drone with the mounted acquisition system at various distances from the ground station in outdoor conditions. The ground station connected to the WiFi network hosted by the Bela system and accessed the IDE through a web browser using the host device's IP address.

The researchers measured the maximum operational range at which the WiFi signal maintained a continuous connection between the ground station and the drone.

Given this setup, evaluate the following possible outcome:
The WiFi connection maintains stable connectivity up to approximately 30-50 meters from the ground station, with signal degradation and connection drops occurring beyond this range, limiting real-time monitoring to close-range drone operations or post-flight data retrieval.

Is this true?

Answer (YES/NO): NO